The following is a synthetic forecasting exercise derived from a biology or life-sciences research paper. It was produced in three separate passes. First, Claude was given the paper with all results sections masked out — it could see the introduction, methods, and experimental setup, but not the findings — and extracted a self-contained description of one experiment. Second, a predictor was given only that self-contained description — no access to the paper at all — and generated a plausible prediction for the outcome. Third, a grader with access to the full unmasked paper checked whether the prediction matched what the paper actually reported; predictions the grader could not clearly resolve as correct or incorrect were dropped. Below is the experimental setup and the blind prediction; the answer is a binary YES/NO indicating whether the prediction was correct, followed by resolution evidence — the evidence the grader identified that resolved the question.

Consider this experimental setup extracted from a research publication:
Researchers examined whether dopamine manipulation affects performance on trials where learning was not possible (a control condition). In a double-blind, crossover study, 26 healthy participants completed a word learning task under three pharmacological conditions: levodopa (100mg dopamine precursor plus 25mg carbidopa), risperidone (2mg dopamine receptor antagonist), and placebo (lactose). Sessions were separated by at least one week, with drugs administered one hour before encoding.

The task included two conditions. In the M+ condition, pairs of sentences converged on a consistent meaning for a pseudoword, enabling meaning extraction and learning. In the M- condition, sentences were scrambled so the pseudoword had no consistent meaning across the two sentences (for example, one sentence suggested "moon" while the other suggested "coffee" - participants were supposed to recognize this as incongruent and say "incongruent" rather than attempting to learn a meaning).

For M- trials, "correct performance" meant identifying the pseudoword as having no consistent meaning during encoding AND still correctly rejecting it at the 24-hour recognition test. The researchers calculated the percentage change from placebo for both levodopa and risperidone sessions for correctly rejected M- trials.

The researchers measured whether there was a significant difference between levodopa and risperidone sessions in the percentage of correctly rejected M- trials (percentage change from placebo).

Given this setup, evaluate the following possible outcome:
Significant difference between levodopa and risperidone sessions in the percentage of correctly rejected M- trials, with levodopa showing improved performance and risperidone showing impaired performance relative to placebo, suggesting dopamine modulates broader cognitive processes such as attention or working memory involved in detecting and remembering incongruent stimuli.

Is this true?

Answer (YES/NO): NO